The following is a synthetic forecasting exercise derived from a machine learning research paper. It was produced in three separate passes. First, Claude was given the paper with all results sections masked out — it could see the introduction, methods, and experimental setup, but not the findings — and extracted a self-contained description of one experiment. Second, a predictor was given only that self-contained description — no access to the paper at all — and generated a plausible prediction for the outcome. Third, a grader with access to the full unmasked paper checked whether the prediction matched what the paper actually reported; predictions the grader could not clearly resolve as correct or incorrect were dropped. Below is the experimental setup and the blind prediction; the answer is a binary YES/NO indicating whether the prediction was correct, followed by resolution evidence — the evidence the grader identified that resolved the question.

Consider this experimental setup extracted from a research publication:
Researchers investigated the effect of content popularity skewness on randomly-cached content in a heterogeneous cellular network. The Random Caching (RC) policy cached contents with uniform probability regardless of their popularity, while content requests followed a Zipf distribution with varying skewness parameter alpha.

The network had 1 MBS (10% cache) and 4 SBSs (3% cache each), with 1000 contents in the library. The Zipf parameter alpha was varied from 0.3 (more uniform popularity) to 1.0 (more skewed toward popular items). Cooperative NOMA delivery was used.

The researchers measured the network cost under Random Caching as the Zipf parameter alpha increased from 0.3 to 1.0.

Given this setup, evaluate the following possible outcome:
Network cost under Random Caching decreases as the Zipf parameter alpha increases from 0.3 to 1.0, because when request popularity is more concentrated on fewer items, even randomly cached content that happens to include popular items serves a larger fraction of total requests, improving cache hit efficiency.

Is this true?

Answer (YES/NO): NO